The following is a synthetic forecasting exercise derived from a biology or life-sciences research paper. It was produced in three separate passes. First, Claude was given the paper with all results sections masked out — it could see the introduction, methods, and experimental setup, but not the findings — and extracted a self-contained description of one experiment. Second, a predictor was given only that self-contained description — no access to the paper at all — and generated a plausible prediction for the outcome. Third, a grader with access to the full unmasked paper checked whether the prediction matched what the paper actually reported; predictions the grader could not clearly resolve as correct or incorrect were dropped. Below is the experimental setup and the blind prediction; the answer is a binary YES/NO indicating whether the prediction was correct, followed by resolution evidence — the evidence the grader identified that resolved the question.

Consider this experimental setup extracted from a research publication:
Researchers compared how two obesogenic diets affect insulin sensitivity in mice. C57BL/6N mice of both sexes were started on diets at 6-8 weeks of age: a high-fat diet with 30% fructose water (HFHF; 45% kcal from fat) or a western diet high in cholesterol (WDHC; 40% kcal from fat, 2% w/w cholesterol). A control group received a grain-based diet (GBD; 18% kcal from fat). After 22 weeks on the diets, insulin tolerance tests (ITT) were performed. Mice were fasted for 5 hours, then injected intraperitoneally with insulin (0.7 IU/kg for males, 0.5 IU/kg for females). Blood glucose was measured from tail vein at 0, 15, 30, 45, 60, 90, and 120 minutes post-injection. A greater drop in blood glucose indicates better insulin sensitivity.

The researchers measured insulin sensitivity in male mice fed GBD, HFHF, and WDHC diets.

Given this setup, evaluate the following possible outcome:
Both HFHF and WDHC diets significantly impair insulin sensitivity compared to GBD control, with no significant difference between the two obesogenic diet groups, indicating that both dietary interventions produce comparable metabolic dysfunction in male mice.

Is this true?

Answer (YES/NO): NO